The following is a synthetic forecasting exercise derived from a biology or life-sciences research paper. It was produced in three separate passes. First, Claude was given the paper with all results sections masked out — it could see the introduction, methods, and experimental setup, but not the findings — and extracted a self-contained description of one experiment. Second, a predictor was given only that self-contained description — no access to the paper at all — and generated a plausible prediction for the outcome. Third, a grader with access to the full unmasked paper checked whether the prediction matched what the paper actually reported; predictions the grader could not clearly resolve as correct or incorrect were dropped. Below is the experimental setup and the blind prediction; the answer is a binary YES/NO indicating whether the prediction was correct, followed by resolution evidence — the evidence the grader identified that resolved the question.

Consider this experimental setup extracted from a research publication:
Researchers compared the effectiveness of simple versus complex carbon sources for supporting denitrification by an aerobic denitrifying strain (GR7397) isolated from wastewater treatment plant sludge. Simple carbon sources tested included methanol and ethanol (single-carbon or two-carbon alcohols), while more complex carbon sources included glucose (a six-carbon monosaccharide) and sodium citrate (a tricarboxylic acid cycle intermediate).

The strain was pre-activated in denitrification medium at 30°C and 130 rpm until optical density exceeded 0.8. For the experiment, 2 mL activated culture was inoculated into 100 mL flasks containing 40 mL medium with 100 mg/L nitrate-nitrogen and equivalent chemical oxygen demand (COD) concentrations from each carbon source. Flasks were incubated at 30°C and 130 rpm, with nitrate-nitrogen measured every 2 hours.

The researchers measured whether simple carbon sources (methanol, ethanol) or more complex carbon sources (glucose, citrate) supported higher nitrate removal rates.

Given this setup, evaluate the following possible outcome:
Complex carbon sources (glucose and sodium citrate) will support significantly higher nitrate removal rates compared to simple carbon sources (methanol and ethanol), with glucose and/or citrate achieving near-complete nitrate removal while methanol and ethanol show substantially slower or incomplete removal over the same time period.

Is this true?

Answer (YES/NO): NO